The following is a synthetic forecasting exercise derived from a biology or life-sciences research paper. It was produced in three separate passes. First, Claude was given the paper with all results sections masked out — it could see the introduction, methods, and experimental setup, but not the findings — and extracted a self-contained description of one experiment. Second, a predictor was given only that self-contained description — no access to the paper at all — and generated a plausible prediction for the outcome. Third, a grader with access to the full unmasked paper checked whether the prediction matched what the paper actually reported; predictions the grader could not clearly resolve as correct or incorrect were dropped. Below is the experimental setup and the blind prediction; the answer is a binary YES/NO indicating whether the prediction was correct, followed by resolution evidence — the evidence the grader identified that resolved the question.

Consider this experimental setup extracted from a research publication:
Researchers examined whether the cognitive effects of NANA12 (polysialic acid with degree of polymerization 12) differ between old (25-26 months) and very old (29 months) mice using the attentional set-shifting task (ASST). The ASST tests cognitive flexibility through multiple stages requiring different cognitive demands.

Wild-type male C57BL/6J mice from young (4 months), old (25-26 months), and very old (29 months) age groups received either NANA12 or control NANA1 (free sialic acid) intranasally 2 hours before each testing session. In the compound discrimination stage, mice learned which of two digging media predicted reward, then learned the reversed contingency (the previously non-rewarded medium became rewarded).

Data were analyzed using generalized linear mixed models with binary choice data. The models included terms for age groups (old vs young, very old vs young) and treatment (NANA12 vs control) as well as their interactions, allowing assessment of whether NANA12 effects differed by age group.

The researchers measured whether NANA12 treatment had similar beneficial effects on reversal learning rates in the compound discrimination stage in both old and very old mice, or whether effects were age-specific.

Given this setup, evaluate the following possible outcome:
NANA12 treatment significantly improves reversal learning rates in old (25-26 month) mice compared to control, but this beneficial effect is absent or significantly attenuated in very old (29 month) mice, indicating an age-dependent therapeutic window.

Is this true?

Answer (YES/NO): NO